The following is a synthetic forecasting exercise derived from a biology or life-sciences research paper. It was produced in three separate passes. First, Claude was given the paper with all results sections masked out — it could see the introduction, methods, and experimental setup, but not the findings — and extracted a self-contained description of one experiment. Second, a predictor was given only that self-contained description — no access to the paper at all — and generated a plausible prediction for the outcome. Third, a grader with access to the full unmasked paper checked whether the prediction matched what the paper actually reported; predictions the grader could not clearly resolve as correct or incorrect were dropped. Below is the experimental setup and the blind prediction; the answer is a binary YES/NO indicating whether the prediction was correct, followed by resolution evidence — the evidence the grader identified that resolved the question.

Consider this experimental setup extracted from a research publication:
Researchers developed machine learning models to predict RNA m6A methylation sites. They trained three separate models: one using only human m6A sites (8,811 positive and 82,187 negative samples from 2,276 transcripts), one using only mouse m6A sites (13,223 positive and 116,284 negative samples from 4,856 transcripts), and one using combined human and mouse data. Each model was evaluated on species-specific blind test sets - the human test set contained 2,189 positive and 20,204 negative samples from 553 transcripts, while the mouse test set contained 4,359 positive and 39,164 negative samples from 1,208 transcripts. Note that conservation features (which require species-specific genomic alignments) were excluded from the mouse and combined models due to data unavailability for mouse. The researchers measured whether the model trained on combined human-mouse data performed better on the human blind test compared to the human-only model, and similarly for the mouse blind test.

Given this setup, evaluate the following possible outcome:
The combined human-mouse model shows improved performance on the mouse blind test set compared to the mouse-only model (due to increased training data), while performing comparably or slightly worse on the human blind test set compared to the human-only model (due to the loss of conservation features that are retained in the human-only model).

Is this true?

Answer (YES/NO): NO